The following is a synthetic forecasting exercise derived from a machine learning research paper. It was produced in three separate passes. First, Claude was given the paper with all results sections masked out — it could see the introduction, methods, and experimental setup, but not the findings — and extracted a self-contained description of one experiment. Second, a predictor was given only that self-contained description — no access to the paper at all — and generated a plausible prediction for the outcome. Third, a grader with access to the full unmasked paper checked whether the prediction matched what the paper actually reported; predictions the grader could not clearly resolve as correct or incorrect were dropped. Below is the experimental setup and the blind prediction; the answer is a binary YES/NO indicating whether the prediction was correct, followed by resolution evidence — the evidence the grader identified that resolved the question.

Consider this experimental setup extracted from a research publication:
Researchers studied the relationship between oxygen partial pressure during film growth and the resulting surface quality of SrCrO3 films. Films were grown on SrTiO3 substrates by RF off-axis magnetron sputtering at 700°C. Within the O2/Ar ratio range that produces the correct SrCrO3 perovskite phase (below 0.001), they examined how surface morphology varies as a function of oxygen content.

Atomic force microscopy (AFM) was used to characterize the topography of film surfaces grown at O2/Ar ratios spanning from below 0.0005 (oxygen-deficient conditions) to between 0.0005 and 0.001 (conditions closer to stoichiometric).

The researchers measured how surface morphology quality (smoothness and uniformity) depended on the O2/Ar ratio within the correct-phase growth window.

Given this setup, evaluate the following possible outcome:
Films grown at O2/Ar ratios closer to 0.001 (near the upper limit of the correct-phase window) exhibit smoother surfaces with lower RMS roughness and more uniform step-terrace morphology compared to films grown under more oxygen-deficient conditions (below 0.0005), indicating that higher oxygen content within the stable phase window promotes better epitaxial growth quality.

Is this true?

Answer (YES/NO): YES